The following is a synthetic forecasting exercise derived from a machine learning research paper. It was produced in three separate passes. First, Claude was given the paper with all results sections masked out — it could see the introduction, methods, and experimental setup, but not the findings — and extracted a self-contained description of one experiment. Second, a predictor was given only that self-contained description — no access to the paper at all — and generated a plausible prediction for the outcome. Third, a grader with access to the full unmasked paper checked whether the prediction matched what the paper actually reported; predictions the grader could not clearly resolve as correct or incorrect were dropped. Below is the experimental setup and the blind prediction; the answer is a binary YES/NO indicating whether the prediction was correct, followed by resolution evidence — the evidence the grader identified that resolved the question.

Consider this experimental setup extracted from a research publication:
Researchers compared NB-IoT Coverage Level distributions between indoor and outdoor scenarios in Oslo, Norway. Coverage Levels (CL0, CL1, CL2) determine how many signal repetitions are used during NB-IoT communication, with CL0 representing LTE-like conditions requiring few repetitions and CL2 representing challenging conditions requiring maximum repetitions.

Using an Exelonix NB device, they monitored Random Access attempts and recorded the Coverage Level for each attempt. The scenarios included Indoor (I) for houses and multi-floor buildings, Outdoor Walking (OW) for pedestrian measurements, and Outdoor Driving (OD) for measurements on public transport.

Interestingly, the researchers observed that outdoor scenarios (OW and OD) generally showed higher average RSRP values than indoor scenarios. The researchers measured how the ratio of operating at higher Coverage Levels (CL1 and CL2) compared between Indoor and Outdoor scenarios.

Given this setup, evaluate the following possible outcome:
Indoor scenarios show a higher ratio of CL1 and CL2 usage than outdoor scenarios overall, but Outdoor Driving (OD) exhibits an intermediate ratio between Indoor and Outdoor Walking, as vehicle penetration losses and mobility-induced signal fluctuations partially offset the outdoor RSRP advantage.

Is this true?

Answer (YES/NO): NO